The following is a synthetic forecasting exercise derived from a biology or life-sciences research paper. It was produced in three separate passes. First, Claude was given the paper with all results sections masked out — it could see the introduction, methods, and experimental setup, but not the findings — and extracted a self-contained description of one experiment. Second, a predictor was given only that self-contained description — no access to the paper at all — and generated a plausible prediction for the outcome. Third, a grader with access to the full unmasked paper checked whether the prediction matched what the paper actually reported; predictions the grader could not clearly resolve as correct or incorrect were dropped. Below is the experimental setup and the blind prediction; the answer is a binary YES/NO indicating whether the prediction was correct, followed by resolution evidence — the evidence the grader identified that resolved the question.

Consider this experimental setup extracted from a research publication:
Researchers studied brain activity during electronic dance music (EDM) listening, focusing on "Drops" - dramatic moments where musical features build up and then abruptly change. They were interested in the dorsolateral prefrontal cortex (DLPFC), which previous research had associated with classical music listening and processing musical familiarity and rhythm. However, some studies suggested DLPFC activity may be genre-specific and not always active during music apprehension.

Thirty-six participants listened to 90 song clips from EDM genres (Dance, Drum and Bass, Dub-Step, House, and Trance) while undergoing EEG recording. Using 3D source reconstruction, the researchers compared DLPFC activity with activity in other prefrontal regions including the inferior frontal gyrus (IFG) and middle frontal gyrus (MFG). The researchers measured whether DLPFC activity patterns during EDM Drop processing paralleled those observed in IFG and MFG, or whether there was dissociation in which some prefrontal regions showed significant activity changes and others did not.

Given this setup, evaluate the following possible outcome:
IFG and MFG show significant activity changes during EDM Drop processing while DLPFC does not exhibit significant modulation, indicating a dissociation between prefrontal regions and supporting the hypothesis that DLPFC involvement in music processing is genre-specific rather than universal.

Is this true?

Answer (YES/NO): YES